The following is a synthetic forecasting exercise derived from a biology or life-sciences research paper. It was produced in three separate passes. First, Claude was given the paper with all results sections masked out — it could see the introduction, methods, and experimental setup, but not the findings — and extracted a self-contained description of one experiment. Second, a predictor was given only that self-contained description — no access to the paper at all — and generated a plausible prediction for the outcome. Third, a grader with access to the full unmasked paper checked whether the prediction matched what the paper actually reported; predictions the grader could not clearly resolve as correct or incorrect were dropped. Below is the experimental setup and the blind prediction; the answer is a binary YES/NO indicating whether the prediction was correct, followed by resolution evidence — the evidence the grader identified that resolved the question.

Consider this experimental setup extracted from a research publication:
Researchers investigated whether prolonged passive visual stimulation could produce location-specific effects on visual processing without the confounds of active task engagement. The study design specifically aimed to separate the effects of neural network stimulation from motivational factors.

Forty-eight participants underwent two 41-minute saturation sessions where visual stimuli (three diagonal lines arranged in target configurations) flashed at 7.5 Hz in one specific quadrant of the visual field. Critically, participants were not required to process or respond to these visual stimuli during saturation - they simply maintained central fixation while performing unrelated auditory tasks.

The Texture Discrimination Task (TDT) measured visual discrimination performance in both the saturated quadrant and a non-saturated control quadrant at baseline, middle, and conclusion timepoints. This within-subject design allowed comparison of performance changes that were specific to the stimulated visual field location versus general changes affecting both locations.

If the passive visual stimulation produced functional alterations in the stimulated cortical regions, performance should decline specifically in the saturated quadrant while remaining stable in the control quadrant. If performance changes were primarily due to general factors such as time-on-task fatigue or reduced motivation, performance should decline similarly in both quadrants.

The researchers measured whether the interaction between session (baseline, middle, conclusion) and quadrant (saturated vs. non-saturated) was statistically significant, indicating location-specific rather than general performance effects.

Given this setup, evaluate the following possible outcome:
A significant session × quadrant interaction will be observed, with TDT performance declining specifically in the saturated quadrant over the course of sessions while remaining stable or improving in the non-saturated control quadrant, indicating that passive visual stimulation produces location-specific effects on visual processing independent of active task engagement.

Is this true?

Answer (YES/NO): NO